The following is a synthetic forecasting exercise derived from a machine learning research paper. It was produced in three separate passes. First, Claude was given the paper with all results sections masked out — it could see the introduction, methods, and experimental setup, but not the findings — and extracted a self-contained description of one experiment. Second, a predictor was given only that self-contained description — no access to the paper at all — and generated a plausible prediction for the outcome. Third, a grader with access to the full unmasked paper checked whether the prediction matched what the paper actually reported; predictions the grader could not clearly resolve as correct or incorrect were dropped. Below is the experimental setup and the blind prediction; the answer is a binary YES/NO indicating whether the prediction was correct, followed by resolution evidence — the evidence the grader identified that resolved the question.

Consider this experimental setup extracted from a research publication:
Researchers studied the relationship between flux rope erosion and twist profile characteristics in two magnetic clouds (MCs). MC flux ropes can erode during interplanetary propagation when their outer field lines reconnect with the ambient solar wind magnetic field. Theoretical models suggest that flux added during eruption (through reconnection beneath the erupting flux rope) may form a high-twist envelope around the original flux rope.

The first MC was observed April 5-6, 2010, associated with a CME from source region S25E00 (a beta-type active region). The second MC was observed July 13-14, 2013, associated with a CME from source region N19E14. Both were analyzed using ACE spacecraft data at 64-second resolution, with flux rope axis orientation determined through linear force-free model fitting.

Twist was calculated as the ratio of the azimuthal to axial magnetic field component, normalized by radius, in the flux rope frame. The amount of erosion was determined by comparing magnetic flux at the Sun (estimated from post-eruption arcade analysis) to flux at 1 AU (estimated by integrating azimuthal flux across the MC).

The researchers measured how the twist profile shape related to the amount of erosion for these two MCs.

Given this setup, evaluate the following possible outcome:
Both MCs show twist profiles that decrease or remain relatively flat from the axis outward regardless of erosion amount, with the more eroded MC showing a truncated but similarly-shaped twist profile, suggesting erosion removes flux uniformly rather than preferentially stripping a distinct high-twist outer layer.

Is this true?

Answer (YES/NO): NO